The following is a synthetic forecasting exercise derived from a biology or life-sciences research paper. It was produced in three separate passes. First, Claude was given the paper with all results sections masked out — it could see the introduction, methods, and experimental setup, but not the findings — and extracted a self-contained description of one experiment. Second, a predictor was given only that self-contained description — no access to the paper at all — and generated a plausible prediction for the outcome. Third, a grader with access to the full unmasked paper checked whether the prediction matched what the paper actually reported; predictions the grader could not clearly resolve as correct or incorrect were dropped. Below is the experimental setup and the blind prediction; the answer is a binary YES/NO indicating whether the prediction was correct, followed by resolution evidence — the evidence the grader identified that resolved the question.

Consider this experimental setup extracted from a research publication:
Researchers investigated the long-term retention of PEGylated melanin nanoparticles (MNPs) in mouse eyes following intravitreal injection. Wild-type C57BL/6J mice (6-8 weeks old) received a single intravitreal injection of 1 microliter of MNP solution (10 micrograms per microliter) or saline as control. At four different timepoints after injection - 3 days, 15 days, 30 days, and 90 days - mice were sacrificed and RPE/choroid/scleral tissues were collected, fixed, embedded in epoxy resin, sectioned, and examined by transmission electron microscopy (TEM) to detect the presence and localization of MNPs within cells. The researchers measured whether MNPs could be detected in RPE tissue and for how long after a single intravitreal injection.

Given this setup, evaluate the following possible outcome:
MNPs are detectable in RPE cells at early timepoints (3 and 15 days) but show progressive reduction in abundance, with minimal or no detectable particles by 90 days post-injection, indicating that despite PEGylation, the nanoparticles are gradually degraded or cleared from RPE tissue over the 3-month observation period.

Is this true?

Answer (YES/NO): NO